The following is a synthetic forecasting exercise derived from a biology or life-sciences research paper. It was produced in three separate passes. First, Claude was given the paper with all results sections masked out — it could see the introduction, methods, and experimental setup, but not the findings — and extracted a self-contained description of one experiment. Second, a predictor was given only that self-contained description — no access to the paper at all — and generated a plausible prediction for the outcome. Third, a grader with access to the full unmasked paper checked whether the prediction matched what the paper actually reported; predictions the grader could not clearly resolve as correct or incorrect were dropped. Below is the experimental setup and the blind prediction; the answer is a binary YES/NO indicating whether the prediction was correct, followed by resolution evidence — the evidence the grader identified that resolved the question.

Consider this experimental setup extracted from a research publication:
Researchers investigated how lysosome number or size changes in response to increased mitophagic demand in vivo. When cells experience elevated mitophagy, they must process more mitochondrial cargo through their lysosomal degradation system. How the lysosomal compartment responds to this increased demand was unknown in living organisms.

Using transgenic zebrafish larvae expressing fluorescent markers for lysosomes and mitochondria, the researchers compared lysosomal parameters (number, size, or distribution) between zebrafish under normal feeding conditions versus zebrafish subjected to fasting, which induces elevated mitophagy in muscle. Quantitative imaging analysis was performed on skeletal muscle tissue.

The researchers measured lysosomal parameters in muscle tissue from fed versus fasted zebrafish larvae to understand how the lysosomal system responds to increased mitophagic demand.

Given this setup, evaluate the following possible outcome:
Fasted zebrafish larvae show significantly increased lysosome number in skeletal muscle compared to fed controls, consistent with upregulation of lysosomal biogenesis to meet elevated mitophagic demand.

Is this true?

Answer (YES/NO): YES